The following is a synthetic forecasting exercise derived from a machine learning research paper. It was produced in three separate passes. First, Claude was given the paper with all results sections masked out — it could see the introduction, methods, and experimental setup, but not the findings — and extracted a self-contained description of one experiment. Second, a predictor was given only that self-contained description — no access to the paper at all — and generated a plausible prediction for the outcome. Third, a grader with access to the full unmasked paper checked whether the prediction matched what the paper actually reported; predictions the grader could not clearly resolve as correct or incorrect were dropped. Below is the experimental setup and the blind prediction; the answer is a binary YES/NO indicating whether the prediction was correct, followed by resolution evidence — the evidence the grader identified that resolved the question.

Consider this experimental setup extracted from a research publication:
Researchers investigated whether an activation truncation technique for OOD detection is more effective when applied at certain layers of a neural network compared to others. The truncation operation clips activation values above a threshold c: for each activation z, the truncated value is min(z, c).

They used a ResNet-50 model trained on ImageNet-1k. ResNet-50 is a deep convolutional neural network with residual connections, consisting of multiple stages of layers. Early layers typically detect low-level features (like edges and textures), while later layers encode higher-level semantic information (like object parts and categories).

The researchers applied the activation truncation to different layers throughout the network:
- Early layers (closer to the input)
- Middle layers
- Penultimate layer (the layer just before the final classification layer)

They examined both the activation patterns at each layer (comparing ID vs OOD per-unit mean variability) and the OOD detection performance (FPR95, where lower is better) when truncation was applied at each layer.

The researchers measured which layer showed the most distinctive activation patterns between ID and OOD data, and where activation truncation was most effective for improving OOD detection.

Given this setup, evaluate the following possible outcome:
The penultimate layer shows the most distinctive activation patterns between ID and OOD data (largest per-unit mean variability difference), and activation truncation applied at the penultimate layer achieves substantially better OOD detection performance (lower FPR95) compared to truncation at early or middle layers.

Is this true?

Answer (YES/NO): YES